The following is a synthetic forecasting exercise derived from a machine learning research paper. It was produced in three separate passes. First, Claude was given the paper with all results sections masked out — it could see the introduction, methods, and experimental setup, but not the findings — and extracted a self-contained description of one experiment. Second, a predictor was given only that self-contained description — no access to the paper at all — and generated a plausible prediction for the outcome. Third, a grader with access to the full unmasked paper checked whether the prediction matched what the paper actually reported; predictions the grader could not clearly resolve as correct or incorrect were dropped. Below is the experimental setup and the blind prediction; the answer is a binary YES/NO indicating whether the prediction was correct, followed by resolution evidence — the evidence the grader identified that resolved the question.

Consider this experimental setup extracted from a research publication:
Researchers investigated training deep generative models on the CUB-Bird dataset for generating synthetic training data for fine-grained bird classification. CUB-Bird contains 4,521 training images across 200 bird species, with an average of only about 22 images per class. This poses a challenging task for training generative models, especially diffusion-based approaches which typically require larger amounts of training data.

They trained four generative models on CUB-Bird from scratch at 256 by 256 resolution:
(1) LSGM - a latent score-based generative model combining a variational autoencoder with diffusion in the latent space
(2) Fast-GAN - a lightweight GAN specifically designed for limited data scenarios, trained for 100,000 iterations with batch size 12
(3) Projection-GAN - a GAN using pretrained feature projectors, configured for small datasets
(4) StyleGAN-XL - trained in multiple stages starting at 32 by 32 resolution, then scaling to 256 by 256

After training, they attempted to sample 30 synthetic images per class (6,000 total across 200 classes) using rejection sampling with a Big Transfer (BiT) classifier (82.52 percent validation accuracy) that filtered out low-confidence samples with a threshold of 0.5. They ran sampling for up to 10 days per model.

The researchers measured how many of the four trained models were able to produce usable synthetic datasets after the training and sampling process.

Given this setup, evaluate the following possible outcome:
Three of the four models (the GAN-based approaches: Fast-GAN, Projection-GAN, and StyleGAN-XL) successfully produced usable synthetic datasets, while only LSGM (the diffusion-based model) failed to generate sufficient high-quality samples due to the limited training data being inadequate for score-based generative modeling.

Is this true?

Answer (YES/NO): NO